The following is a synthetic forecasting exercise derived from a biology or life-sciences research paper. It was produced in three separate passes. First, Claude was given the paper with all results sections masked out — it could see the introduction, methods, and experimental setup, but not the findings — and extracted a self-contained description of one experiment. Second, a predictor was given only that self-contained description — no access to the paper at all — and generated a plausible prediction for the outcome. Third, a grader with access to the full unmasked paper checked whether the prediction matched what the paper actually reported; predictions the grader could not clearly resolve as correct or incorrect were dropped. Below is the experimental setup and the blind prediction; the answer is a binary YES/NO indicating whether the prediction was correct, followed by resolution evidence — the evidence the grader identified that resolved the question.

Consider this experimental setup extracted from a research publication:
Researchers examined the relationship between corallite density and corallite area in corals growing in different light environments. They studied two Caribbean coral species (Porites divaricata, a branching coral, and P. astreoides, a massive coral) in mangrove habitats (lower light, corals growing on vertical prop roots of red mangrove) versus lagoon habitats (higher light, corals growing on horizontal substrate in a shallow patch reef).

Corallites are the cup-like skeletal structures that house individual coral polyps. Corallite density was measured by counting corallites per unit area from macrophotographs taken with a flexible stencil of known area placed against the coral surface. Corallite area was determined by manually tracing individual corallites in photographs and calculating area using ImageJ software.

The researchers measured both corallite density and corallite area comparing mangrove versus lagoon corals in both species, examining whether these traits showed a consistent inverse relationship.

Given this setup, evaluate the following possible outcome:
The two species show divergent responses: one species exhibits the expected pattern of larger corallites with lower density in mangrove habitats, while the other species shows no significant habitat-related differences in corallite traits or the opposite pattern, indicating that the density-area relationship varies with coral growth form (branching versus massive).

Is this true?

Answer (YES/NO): NO